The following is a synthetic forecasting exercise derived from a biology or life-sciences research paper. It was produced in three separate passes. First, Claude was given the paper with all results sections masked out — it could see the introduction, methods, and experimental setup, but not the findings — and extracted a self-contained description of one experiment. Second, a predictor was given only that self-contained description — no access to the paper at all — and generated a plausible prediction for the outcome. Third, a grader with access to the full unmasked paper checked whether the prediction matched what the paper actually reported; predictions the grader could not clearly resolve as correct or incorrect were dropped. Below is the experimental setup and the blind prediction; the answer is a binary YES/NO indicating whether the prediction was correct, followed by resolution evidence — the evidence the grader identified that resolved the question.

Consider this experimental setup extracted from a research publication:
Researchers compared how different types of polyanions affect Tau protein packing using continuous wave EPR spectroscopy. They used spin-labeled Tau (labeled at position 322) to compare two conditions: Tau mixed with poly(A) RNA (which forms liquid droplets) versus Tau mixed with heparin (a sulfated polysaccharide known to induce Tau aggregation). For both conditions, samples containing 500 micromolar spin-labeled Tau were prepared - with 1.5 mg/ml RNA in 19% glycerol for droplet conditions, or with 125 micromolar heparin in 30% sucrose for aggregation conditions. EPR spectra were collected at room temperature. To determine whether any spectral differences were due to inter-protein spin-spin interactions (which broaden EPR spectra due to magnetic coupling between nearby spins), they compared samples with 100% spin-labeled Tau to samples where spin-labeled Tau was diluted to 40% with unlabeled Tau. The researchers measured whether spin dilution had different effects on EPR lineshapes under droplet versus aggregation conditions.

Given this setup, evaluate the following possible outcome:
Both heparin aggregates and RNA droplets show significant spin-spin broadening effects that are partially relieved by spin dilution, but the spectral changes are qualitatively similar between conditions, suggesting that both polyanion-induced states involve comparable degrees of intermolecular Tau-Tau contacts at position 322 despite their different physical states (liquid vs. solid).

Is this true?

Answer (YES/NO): NO